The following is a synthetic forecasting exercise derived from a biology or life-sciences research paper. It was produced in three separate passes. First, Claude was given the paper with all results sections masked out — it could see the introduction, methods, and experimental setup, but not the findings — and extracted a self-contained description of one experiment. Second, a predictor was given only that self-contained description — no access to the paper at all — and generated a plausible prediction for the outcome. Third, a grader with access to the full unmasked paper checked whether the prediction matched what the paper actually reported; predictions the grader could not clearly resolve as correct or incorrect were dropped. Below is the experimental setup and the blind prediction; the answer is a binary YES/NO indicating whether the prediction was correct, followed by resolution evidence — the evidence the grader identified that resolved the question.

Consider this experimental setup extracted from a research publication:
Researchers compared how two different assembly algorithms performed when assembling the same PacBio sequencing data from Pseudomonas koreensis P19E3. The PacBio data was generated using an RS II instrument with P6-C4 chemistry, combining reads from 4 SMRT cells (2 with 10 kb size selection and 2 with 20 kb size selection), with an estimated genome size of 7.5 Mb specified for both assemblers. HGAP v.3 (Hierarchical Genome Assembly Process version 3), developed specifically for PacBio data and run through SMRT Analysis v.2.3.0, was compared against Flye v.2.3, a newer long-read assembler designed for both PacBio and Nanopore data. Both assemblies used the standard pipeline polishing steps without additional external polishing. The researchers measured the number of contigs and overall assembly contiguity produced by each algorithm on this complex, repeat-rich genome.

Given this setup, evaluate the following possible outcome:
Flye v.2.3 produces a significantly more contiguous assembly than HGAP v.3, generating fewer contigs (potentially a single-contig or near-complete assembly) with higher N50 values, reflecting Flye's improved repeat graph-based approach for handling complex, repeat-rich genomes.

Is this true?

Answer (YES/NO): NO